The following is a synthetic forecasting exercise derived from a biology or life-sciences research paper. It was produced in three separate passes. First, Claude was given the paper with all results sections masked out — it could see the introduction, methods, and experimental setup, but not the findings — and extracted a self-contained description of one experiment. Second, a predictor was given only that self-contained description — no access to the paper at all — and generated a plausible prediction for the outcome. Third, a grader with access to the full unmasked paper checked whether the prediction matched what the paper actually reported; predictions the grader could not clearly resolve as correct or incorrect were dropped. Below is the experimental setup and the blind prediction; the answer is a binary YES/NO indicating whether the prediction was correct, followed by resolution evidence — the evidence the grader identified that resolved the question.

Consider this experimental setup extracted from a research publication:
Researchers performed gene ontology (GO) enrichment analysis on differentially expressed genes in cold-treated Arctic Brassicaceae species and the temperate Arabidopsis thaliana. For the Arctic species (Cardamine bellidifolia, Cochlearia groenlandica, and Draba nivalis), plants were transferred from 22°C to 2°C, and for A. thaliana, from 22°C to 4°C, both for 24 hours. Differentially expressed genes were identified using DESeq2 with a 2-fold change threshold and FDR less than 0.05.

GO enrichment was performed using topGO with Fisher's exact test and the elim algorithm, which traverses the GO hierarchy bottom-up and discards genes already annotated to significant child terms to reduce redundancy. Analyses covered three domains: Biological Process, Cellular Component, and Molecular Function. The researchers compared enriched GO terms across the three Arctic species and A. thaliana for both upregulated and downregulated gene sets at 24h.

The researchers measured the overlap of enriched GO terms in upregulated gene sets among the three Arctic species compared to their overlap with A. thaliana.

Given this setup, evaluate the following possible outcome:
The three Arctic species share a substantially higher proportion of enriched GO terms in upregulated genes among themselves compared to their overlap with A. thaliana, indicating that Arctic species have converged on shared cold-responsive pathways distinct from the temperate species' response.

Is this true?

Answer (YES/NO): NO